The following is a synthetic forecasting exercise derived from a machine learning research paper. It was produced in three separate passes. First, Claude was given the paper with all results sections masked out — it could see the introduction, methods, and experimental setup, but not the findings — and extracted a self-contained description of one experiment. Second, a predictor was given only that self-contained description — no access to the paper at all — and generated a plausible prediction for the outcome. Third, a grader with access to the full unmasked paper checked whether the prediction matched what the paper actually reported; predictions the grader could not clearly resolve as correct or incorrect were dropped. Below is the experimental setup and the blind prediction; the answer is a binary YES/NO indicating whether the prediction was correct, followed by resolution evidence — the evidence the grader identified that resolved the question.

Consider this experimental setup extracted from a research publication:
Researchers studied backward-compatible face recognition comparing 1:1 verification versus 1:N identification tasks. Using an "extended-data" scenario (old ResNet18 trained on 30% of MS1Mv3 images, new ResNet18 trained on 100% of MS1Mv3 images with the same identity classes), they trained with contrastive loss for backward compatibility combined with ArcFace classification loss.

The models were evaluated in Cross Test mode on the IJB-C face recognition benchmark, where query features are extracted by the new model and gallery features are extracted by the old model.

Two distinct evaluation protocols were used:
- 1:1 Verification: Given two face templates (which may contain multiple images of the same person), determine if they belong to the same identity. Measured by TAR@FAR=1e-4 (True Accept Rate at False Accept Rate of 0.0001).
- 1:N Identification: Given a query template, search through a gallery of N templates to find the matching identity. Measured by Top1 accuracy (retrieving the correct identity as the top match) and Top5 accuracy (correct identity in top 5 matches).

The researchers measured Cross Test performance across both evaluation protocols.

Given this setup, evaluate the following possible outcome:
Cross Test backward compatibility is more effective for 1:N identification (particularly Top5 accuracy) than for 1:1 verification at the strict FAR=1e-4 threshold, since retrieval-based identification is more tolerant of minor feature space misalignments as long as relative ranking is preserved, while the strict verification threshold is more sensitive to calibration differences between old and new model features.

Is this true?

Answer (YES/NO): YES